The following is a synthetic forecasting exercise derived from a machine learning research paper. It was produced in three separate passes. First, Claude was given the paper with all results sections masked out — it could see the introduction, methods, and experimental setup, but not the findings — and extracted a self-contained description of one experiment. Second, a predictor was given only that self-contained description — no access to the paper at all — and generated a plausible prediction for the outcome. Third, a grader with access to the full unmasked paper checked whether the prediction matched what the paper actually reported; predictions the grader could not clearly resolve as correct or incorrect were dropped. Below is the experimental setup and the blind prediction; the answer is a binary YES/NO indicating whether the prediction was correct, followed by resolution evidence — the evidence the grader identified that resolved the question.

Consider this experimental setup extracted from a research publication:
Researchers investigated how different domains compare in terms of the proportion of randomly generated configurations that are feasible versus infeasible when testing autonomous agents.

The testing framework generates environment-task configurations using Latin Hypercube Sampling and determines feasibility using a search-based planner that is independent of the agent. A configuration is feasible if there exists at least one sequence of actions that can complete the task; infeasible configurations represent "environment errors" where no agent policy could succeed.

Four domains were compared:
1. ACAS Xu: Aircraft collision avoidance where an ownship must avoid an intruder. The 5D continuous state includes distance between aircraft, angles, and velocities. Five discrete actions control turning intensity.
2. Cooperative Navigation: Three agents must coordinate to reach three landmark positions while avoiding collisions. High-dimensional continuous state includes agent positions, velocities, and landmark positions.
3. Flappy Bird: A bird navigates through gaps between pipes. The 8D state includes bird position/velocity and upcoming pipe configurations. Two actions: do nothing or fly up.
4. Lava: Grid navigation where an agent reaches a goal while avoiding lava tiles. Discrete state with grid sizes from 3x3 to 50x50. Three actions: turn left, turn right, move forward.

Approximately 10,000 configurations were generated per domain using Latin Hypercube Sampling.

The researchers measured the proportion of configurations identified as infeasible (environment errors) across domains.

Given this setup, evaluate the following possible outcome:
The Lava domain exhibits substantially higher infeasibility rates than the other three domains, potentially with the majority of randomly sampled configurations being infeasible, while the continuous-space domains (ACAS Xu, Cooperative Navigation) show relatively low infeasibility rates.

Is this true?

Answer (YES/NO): YES